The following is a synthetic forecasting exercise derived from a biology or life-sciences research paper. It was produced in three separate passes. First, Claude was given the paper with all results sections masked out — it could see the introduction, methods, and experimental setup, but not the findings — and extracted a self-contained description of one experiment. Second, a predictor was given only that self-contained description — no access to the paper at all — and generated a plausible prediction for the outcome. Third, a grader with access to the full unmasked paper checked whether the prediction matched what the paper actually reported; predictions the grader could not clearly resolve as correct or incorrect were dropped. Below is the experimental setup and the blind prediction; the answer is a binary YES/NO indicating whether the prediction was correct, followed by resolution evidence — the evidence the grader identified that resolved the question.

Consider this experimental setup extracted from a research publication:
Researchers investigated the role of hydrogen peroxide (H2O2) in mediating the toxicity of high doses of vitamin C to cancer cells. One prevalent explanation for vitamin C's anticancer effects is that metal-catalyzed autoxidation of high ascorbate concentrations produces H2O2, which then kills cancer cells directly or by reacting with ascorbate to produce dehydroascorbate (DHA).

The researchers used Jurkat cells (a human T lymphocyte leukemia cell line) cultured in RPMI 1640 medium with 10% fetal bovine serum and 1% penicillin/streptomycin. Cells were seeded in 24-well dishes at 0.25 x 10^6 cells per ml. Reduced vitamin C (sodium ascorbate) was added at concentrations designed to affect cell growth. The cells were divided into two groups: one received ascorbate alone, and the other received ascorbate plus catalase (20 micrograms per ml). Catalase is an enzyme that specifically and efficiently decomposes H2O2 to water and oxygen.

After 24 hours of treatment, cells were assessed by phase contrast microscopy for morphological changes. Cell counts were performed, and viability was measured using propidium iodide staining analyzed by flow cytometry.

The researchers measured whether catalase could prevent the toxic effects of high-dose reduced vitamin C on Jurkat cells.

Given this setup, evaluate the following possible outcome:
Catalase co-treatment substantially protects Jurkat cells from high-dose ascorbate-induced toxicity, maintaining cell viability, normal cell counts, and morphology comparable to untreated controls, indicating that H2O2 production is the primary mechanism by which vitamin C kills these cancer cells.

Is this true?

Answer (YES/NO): NO